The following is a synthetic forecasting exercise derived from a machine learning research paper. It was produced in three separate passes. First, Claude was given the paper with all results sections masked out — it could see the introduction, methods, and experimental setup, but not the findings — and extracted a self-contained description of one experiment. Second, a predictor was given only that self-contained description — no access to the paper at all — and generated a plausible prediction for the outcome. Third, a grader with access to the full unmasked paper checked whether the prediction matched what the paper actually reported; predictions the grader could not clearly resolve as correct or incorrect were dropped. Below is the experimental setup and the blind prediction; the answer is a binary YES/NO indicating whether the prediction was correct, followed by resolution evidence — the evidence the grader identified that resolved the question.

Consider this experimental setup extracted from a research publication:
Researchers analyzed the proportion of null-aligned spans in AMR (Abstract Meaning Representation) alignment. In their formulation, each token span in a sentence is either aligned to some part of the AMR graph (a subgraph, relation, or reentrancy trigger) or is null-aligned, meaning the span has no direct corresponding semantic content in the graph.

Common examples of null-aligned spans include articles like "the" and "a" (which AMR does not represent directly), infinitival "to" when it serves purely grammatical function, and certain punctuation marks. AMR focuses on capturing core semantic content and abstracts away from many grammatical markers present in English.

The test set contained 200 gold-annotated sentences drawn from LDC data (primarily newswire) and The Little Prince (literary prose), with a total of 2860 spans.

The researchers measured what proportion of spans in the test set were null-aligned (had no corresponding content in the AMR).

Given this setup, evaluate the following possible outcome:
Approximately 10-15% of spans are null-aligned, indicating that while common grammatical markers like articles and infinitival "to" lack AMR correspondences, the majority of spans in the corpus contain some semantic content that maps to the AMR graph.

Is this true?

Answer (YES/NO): NO